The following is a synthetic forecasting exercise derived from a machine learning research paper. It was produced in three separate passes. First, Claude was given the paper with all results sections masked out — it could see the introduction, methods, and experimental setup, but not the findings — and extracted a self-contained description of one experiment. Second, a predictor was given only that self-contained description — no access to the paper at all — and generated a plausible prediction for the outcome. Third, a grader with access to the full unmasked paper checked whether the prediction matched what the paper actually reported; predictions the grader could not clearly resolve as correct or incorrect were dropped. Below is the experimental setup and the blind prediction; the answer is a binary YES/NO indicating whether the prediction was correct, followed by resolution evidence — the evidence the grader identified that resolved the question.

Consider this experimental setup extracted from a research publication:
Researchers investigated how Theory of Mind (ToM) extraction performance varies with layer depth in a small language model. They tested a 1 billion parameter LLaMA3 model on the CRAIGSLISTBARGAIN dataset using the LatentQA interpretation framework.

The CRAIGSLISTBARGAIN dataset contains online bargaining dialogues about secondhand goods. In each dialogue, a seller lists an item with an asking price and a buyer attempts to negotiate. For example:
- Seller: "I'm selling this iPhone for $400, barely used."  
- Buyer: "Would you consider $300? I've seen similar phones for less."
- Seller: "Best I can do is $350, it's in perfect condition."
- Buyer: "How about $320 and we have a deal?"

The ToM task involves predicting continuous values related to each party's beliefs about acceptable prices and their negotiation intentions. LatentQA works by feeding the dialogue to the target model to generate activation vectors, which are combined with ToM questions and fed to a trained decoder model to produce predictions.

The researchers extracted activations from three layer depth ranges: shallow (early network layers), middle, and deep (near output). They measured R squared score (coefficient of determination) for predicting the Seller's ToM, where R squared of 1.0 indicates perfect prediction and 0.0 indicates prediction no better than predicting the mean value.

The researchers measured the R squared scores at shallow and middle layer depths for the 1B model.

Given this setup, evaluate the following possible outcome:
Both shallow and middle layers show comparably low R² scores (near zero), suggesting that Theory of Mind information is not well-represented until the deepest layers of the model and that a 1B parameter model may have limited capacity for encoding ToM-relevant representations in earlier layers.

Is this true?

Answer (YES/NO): NO